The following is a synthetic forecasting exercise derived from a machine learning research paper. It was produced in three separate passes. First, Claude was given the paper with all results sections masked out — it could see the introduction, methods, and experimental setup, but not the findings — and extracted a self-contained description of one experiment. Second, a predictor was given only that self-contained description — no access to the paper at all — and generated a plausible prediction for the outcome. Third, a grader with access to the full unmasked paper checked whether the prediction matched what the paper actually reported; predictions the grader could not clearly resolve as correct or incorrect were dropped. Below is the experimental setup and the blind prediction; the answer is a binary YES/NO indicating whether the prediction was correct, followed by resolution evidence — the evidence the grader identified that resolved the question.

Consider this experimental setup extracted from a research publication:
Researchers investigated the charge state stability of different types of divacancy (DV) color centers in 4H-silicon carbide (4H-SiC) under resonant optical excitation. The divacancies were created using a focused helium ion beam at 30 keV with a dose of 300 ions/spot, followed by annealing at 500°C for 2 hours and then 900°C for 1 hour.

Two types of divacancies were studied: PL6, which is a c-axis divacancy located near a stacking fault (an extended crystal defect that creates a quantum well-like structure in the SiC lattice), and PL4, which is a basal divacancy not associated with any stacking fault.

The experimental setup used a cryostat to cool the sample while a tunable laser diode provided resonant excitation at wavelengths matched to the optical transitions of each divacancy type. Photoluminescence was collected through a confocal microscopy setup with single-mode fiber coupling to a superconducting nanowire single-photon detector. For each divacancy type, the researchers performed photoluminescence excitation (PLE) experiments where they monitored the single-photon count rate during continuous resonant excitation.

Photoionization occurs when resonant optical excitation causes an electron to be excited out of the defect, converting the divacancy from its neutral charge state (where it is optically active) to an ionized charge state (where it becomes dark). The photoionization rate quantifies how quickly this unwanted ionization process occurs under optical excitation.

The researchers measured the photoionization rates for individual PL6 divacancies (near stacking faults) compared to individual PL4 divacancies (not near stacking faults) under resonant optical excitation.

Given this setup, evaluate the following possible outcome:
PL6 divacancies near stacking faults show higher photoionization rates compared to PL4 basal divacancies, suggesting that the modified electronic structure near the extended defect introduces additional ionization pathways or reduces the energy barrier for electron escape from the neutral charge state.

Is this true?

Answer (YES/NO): NO